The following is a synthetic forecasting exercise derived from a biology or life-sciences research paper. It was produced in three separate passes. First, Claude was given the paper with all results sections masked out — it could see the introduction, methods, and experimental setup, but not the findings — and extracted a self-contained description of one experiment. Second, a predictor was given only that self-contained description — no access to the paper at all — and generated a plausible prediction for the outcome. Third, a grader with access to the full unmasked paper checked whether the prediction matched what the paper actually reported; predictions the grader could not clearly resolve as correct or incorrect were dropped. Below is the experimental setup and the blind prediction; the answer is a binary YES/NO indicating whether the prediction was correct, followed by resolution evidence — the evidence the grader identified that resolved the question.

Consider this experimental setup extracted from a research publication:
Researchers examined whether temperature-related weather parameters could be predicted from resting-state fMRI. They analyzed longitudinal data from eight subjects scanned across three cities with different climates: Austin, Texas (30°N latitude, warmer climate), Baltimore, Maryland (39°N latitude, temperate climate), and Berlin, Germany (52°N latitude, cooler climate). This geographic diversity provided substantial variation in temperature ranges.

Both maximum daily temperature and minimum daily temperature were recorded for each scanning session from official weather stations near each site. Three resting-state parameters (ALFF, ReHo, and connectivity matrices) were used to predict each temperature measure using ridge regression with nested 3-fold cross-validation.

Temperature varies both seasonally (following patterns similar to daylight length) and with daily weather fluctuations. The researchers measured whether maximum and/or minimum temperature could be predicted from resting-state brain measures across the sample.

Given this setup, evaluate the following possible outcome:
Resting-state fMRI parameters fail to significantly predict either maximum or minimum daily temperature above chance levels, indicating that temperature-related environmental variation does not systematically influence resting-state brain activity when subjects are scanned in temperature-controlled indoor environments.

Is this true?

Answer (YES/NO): NO